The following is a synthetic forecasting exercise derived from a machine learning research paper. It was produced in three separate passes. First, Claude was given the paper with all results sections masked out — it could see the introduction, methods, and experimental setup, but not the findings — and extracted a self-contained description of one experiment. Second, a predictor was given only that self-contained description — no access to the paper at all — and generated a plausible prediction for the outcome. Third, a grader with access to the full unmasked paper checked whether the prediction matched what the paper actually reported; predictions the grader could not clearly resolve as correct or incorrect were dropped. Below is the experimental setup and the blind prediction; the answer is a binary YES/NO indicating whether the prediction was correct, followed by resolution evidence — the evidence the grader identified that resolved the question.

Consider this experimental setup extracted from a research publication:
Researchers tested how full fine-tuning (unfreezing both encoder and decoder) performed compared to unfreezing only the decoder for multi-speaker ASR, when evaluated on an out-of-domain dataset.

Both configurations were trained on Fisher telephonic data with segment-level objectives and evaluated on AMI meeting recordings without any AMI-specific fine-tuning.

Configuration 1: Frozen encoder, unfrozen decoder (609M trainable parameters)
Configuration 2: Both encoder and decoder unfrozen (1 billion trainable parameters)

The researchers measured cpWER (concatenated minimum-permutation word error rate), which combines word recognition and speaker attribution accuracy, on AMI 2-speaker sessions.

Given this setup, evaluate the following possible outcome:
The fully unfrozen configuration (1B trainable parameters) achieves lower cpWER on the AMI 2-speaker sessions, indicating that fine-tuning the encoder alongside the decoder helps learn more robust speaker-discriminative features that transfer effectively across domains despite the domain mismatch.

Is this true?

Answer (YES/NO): YES